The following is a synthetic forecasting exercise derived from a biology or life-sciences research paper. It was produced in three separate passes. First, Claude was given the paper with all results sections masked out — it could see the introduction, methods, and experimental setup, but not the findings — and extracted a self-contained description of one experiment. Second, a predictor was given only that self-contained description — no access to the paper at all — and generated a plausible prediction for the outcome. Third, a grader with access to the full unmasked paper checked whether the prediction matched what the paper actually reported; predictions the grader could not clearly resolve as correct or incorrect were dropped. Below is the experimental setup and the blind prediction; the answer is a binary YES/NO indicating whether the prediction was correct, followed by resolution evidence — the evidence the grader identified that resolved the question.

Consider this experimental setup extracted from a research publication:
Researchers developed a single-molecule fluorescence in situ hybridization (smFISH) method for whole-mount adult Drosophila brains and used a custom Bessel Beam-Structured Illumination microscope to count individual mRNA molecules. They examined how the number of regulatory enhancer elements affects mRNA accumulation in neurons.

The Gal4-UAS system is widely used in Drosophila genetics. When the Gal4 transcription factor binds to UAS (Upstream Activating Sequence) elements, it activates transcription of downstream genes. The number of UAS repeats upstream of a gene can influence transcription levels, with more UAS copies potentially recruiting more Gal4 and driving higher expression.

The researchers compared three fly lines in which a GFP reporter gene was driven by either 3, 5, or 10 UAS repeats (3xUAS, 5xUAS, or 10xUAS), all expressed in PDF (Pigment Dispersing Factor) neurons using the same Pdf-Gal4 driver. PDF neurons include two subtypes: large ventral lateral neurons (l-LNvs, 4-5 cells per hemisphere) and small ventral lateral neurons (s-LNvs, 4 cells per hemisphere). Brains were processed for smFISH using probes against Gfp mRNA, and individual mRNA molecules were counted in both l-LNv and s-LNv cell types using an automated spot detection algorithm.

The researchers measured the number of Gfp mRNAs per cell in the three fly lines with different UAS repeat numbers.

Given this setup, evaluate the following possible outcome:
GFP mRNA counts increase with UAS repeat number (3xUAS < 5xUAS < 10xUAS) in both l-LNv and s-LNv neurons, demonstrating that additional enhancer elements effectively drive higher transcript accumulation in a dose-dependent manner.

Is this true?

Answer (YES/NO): YES